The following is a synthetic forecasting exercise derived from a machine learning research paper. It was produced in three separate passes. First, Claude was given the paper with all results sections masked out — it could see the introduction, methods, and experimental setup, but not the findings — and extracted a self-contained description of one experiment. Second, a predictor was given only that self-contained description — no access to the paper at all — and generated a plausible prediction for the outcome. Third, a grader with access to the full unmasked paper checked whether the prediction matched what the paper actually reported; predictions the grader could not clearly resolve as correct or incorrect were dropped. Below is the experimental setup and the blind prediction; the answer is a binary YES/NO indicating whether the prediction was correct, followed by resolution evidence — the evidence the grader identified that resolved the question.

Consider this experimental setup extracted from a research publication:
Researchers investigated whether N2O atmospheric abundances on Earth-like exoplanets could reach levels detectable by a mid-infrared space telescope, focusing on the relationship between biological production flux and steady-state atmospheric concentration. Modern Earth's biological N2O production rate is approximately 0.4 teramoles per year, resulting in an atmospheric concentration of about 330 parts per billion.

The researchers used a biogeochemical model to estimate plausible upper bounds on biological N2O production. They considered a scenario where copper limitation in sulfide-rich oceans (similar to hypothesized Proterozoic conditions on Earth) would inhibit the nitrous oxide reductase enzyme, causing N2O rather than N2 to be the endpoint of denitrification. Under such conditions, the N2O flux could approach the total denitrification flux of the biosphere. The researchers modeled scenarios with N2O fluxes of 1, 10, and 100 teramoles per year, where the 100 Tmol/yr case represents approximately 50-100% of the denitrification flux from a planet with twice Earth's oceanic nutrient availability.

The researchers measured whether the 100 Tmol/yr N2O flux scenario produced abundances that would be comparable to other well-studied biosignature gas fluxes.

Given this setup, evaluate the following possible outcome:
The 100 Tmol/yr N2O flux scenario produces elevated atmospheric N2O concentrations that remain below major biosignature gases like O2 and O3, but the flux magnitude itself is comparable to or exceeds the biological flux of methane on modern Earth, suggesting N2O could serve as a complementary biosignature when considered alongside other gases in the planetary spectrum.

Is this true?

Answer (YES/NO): YES